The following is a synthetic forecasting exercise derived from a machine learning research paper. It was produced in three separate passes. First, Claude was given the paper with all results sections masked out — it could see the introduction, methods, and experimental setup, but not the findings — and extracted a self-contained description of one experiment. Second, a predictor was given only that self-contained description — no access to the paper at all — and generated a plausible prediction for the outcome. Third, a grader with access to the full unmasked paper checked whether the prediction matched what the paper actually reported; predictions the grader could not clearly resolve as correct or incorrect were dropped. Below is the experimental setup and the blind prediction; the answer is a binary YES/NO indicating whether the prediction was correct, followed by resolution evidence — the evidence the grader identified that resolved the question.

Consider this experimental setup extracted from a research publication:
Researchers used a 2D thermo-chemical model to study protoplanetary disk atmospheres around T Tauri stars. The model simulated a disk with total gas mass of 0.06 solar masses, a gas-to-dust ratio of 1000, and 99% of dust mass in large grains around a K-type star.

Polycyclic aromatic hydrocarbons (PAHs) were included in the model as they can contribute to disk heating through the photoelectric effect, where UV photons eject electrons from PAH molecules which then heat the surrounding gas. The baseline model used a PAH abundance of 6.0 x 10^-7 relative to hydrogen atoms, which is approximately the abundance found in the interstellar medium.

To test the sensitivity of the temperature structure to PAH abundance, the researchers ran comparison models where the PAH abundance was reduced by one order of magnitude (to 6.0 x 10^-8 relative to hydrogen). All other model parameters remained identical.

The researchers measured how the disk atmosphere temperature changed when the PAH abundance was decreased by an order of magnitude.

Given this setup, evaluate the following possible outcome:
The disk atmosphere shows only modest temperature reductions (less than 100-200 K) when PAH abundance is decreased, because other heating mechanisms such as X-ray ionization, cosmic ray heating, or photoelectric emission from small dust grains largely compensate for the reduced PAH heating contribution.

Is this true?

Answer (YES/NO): NO